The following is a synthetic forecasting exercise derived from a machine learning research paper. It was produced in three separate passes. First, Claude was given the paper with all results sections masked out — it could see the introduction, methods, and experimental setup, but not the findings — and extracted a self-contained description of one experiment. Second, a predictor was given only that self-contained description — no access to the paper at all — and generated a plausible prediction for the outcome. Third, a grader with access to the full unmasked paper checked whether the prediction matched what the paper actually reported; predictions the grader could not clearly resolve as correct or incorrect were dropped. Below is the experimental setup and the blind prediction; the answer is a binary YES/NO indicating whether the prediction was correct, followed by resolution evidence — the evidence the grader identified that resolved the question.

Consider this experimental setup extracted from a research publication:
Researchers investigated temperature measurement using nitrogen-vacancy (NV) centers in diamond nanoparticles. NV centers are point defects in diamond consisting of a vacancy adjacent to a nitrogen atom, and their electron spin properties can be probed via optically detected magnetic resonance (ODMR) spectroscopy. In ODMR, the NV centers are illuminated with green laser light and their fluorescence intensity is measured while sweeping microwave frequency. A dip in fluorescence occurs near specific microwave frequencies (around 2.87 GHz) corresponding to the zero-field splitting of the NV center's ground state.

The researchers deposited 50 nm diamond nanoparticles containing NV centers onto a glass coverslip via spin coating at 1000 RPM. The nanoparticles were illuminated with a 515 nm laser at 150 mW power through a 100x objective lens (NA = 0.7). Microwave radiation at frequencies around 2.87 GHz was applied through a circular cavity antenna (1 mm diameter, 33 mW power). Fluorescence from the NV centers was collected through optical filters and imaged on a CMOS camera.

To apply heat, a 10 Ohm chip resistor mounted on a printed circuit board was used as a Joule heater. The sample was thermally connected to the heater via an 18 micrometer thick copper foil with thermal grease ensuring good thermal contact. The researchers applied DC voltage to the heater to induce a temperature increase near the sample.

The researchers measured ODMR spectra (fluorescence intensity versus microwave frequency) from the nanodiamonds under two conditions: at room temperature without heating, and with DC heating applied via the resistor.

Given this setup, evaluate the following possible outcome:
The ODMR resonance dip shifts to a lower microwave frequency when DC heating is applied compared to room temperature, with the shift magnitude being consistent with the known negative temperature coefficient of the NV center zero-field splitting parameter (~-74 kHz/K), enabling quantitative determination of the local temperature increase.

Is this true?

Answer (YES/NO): YES